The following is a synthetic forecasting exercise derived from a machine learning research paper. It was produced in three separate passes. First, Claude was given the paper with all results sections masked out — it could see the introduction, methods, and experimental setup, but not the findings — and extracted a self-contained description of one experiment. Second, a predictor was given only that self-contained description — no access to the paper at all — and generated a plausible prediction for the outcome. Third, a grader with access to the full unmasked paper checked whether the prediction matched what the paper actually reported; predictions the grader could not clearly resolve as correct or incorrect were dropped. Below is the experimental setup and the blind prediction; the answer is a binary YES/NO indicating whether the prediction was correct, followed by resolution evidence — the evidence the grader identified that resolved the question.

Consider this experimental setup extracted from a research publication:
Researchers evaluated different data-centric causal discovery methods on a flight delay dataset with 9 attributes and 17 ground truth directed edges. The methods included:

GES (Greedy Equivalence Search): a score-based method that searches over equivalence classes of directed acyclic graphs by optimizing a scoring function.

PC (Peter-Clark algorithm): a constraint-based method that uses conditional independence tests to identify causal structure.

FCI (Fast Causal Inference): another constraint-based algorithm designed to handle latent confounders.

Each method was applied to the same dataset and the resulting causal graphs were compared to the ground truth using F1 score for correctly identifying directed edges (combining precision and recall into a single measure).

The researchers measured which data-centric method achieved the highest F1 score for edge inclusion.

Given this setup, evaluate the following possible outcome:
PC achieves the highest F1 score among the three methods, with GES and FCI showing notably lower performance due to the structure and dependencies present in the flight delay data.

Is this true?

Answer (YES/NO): NO